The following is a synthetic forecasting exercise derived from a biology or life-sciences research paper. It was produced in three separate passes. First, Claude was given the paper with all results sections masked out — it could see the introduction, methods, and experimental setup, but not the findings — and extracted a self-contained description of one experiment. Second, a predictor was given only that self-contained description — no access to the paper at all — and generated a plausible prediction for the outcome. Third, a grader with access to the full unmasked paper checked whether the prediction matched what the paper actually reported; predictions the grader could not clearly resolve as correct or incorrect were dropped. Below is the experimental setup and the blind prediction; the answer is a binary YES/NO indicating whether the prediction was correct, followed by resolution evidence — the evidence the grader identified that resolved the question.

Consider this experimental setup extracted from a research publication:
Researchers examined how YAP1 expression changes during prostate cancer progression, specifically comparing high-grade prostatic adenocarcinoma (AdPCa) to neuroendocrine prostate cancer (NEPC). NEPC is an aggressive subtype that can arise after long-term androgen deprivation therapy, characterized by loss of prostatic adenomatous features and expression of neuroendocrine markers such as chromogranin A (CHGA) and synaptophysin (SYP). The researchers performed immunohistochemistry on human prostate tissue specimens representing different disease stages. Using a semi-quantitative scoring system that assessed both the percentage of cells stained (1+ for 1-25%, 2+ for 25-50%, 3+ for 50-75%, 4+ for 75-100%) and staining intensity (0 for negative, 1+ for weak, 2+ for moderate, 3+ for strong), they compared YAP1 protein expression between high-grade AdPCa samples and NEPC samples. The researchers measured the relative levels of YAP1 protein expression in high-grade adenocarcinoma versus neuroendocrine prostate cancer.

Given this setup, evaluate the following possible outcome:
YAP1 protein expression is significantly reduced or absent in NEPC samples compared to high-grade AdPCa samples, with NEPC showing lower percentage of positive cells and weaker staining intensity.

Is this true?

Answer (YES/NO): YES